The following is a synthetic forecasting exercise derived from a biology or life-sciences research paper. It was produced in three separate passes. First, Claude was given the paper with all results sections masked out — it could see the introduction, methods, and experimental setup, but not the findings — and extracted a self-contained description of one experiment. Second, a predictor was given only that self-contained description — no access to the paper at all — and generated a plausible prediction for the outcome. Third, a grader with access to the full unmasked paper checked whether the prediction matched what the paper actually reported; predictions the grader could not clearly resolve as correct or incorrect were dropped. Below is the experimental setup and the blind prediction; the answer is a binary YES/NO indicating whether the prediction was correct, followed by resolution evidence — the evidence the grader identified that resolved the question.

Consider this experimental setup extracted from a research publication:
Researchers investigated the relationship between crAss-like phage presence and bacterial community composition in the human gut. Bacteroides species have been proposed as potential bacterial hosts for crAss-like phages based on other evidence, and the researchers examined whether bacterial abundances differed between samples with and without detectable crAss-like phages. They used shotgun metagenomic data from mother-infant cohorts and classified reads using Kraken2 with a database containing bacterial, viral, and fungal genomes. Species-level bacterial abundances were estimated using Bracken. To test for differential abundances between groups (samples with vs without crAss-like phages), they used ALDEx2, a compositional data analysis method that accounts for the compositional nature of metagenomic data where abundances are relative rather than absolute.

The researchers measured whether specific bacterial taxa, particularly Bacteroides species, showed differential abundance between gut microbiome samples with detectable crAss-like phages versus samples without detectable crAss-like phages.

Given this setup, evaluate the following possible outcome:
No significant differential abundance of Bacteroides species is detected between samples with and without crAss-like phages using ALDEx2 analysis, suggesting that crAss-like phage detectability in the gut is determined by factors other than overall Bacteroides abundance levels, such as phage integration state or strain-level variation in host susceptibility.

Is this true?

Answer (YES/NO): NO